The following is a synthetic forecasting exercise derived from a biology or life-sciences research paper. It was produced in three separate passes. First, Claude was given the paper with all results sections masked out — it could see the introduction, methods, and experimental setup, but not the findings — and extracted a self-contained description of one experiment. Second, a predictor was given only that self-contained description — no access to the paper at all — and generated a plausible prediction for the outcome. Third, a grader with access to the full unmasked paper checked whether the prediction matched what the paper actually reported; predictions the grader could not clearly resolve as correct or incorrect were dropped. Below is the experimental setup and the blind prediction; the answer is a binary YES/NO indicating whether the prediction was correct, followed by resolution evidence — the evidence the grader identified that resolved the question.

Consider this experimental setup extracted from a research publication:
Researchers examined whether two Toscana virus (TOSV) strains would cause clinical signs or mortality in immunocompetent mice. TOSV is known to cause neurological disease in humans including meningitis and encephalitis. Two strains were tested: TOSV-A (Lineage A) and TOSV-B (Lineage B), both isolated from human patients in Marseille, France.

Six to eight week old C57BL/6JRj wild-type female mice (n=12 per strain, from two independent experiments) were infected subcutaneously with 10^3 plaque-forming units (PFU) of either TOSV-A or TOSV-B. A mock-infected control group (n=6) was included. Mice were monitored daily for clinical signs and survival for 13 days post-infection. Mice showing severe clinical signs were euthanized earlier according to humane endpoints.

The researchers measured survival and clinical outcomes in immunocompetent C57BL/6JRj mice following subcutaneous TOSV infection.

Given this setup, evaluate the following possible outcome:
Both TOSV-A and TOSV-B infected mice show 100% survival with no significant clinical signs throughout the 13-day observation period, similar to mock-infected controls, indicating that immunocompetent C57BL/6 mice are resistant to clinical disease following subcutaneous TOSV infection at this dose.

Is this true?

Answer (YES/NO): NO